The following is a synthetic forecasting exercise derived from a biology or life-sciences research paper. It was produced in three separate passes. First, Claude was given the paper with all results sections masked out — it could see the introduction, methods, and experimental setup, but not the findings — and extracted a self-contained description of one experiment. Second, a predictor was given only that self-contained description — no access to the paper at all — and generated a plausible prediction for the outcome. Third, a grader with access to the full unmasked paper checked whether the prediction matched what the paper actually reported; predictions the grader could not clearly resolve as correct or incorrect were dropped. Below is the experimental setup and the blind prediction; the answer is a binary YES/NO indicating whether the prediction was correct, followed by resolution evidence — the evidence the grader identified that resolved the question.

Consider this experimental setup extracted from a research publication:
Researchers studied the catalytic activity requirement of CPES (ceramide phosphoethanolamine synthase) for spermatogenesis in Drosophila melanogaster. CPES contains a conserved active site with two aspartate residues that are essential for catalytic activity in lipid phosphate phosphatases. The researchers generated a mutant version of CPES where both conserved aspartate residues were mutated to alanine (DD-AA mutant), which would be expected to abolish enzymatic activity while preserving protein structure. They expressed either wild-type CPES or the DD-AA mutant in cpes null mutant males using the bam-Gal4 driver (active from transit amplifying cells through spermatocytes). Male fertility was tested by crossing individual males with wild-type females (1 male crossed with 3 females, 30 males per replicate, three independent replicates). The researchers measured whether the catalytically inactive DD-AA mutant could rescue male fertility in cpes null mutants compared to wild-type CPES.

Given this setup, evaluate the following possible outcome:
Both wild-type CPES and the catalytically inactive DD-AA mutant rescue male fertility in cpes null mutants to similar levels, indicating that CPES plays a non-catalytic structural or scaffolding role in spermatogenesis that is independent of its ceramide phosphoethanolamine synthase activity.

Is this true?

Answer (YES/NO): NO